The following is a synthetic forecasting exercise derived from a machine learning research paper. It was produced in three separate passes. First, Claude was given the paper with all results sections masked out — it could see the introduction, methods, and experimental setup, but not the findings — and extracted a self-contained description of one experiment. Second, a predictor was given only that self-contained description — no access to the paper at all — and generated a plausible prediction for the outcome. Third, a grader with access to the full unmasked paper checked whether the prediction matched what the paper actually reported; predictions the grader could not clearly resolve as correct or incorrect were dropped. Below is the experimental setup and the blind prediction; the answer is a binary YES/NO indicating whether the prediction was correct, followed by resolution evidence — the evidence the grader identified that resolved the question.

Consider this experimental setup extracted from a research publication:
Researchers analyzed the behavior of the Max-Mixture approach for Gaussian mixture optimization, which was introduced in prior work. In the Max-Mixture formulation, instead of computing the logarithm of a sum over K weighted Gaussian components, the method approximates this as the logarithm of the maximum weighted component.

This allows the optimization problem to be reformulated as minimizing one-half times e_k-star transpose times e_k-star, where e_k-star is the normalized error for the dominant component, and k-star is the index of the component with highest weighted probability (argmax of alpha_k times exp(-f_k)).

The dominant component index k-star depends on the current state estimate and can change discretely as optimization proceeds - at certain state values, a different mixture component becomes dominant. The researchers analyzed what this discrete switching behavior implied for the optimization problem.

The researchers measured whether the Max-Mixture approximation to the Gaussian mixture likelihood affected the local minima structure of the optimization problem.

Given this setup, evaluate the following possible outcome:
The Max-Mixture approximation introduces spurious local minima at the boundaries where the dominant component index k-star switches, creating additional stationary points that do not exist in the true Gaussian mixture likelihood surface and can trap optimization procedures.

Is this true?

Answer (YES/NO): YES